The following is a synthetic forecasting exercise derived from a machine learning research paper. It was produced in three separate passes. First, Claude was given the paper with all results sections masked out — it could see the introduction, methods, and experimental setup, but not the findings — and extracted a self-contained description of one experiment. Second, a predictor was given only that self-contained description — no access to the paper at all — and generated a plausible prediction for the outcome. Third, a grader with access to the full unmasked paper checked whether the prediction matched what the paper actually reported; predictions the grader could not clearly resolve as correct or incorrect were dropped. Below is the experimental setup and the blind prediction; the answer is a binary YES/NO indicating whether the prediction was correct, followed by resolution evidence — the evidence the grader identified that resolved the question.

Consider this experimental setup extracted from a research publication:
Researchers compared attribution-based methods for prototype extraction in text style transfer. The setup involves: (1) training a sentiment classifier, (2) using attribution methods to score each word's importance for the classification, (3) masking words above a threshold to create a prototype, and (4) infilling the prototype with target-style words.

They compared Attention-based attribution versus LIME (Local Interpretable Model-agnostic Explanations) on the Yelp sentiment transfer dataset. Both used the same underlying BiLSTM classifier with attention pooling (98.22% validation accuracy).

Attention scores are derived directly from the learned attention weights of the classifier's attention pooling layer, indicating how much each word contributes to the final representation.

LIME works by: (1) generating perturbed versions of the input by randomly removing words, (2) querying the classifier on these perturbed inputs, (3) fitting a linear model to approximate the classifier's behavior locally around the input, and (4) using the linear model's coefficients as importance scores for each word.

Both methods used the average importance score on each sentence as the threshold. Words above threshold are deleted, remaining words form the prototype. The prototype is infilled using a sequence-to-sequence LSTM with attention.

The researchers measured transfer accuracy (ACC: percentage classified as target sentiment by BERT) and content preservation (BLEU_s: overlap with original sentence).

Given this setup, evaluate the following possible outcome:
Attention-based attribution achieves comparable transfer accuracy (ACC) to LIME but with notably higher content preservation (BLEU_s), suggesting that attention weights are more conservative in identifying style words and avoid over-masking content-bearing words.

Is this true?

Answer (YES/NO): NO